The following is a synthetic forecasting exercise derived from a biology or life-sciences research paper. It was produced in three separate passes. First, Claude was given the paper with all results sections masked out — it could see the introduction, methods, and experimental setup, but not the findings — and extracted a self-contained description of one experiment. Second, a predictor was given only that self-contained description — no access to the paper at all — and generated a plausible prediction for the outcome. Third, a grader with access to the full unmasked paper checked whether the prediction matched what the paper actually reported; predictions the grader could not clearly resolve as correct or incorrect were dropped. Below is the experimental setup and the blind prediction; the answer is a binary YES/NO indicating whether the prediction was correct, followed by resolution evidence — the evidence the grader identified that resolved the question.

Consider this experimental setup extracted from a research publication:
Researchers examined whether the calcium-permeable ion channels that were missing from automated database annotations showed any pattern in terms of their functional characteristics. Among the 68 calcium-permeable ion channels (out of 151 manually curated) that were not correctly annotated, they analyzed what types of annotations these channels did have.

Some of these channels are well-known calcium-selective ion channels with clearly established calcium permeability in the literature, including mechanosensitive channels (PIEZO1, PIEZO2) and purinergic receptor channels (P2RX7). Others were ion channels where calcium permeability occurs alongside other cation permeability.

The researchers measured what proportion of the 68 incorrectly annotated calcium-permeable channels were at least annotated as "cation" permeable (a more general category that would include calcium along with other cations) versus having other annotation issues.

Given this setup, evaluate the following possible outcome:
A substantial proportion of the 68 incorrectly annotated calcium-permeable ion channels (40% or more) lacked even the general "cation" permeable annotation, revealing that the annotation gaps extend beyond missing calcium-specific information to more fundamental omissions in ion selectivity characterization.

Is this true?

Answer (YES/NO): YES